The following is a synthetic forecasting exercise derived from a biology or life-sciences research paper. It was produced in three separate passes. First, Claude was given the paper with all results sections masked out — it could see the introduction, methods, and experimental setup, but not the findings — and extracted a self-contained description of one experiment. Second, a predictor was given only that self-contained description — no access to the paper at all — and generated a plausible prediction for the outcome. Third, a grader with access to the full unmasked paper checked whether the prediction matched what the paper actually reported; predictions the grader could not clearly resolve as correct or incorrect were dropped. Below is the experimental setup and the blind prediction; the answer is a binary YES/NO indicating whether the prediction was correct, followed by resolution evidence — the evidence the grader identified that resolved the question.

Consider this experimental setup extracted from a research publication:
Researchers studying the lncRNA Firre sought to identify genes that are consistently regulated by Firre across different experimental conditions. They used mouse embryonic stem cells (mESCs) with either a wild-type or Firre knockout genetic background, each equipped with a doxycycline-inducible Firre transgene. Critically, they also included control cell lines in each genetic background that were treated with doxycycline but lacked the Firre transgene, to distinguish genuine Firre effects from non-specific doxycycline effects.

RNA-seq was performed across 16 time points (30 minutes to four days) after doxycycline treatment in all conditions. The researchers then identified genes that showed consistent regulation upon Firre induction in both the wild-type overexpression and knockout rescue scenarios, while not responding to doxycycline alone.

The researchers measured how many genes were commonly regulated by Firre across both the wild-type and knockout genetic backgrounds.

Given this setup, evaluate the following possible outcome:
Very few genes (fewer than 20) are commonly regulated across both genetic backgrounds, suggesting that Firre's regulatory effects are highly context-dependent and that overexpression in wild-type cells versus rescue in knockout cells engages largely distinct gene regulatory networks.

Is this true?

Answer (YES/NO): NO